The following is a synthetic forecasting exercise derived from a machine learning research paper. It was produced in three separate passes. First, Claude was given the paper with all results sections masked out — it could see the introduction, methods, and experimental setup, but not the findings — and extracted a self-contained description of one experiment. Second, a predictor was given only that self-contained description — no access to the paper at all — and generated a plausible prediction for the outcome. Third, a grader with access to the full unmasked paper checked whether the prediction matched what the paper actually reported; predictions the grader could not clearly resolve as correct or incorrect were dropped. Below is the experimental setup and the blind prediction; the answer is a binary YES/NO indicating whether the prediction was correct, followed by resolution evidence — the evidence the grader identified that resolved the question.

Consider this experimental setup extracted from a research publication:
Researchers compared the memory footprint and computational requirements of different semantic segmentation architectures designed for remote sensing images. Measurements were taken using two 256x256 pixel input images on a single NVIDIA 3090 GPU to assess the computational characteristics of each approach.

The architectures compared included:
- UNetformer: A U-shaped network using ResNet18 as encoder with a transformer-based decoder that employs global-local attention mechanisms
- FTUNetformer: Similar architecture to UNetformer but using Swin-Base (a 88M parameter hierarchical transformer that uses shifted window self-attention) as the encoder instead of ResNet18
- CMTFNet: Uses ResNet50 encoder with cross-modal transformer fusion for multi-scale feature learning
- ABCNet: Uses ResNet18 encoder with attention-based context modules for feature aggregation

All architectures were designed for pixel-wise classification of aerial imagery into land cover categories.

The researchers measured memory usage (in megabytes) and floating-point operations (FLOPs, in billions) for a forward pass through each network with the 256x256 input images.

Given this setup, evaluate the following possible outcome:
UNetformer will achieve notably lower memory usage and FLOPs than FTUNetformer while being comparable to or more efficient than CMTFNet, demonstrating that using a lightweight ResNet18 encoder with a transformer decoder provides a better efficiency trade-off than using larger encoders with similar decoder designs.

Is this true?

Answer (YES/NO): YES